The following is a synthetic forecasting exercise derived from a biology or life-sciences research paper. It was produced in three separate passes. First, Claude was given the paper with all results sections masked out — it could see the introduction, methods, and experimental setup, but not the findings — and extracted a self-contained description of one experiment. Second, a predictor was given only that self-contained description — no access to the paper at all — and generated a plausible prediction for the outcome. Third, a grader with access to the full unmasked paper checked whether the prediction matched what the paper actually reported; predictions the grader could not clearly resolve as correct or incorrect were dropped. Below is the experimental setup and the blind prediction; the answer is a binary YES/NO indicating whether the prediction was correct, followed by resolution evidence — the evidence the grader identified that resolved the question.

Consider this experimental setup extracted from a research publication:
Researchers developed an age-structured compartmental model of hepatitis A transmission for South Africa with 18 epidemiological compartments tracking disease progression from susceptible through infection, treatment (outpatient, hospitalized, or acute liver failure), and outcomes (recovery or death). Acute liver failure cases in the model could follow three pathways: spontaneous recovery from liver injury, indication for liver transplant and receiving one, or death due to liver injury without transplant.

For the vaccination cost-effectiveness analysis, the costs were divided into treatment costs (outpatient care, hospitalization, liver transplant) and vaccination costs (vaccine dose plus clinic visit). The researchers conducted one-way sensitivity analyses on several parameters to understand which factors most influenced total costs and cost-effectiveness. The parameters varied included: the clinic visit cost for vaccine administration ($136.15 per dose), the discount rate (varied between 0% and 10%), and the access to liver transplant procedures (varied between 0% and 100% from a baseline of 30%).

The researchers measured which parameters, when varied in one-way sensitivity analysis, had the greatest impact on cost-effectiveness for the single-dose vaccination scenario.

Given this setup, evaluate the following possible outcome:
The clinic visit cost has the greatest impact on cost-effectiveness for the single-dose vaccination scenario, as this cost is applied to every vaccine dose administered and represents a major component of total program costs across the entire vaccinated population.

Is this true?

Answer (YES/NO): NO